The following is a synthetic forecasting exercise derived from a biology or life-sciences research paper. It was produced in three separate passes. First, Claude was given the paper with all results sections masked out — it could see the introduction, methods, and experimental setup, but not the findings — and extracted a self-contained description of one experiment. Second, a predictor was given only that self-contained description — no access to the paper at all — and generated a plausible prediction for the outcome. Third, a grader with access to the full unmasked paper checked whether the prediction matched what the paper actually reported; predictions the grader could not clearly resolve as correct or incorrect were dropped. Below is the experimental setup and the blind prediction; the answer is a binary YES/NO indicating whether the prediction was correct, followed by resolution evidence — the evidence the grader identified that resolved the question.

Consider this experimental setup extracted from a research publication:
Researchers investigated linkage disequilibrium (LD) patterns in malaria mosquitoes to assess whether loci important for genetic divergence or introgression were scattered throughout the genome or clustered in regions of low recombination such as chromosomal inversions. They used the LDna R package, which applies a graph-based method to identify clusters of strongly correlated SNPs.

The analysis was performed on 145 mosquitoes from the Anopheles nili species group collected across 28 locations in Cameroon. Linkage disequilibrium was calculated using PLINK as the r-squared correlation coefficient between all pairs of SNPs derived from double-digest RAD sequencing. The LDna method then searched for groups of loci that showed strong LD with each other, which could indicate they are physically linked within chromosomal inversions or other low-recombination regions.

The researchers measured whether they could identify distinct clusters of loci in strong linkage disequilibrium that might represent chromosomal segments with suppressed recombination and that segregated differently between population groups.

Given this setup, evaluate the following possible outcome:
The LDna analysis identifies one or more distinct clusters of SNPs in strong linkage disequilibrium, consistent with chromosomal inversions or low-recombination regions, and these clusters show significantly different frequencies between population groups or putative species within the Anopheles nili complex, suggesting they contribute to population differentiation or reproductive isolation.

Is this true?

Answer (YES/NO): NO